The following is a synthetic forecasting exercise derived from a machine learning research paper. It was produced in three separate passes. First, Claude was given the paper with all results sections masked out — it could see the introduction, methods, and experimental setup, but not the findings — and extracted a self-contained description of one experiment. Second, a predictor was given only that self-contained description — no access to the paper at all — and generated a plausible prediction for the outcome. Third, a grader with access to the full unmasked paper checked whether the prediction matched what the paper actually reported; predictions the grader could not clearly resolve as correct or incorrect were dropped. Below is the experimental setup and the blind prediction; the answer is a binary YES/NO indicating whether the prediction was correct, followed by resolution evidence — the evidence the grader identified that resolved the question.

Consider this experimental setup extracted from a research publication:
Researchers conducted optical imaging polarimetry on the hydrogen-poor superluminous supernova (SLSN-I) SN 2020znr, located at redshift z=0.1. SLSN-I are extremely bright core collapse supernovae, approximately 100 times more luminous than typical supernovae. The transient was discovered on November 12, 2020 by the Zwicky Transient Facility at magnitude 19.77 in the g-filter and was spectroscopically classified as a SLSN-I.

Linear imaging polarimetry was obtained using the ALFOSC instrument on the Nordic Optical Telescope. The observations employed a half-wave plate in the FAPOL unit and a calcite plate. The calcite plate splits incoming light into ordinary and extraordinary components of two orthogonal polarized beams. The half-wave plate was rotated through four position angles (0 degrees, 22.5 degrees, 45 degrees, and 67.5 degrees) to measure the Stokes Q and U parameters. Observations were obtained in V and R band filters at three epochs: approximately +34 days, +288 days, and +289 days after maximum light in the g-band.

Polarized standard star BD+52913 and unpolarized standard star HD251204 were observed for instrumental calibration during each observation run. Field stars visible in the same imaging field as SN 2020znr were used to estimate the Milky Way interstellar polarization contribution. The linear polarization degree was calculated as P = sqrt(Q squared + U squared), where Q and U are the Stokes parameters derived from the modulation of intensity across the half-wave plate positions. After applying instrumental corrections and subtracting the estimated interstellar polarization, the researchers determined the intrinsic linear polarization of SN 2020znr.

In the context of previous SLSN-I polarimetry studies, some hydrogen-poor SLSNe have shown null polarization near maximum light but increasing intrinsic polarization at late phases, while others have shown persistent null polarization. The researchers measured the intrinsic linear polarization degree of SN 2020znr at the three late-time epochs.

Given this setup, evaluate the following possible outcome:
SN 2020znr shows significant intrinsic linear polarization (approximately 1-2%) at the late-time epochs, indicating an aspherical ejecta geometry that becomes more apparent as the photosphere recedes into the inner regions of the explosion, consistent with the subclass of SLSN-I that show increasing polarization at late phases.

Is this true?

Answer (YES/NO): NO